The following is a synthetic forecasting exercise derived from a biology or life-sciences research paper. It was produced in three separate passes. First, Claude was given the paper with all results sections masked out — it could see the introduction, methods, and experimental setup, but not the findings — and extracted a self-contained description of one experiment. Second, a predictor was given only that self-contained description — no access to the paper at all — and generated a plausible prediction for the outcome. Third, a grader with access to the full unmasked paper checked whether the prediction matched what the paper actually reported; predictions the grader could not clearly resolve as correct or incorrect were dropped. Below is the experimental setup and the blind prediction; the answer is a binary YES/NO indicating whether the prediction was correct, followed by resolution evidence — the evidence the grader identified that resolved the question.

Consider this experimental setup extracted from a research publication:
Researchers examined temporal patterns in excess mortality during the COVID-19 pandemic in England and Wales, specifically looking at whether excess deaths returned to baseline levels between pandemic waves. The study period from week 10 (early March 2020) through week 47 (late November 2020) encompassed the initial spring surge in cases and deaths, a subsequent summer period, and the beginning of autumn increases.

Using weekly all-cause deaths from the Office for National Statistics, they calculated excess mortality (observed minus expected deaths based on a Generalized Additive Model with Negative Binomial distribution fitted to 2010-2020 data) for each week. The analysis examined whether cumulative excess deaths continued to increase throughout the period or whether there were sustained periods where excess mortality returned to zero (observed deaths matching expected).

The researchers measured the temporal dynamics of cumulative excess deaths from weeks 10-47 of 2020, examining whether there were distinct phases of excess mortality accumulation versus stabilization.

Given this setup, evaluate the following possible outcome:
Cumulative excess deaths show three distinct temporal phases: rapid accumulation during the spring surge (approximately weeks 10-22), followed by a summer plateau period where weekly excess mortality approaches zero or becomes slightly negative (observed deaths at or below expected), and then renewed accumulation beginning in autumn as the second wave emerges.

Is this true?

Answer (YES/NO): YES